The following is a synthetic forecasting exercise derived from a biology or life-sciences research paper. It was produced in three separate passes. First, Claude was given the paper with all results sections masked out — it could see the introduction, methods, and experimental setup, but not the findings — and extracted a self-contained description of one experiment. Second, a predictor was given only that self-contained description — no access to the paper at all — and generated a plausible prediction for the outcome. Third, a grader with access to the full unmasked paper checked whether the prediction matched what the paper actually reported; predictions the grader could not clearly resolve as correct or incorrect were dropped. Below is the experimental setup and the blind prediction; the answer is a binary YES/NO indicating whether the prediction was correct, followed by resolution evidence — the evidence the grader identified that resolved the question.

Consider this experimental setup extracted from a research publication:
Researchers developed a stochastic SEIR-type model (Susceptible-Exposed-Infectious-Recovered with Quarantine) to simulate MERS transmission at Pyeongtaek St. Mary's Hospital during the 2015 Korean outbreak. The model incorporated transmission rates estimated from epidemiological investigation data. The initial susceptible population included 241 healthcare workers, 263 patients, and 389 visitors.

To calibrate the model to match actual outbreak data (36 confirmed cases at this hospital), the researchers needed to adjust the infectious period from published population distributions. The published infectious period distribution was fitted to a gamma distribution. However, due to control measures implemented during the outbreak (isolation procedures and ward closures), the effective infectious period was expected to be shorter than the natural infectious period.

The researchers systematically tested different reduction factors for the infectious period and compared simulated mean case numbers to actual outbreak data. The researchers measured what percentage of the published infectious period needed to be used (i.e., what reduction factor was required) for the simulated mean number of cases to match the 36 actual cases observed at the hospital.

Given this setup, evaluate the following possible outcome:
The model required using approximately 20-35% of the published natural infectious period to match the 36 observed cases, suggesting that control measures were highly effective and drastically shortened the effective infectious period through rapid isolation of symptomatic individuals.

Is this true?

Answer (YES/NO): YES